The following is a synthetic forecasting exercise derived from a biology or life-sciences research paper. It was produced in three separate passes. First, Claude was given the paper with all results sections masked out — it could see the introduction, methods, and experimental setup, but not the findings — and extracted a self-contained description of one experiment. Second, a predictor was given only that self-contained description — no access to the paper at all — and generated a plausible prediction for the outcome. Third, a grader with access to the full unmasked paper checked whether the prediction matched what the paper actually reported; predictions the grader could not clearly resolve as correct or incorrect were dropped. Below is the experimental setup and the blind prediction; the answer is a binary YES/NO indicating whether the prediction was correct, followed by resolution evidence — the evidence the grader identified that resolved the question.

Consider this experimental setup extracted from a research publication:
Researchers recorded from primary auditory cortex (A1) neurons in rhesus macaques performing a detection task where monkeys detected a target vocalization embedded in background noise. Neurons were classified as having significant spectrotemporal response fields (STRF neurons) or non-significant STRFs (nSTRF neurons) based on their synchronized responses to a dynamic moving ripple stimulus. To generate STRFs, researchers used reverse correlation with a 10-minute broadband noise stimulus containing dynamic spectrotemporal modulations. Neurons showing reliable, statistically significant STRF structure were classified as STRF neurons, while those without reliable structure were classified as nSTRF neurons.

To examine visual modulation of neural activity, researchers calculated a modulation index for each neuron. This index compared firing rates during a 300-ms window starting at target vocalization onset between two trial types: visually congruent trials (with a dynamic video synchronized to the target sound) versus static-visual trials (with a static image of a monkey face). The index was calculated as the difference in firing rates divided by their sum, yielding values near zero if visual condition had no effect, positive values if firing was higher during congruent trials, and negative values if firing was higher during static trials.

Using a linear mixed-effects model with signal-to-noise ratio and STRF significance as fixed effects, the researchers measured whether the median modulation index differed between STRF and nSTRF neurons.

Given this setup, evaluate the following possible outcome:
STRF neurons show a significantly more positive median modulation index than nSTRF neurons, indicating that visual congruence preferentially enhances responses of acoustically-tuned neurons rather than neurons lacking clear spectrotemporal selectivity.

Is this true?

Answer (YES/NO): NO